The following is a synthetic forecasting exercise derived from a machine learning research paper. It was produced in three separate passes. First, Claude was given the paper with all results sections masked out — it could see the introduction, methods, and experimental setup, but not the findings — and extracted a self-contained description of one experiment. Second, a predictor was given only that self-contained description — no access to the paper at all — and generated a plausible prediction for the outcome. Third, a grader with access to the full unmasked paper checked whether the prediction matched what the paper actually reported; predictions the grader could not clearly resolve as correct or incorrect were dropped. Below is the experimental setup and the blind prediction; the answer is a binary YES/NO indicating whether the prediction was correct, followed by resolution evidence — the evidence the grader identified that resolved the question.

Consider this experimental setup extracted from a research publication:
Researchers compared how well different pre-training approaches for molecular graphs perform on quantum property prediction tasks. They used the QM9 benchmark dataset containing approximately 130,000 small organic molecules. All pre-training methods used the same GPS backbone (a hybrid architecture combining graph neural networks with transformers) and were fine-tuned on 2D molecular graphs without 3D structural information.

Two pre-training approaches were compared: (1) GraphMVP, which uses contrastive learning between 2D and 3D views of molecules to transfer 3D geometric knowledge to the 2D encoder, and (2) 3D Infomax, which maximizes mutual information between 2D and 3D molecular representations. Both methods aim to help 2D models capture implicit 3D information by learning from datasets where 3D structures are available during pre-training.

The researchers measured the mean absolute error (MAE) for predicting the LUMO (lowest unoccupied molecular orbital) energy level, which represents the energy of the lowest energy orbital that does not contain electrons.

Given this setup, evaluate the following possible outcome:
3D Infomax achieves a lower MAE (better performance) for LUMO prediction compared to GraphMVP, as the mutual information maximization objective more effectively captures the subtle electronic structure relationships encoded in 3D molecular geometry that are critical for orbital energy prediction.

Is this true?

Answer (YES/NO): YES